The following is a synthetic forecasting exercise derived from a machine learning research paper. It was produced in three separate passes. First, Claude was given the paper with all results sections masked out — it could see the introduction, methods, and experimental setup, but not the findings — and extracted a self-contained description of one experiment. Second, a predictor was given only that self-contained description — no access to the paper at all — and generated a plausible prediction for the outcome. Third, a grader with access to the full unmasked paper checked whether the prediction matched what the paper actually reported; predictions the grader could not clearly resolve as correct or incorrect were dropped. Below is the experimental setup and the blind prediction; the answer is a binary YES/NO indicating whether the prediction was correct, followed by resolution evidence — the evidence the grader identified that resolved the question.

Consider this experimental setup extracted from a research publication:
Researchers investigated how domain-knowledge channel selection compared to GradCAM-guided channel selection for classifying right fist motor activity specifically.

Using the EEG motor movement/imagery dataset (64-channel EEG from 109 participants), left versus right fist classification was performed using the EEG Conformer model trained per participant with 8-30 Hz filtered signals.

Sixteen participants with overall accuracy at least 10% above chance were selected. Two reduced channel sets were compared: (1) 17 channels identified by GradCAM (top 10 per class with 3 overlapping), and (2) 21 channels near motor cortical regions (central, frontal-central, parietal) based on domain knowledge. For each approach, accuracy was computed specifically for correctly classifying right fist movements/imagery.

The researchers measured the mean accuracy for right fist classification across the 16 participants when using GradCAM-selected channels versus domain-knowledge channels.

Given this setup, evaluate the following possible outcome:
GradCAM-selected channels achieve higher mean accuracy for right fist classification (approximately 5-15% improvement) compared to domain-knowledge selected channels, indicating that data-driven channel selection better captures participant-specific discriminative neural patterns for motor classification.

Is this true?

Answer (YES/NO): NO